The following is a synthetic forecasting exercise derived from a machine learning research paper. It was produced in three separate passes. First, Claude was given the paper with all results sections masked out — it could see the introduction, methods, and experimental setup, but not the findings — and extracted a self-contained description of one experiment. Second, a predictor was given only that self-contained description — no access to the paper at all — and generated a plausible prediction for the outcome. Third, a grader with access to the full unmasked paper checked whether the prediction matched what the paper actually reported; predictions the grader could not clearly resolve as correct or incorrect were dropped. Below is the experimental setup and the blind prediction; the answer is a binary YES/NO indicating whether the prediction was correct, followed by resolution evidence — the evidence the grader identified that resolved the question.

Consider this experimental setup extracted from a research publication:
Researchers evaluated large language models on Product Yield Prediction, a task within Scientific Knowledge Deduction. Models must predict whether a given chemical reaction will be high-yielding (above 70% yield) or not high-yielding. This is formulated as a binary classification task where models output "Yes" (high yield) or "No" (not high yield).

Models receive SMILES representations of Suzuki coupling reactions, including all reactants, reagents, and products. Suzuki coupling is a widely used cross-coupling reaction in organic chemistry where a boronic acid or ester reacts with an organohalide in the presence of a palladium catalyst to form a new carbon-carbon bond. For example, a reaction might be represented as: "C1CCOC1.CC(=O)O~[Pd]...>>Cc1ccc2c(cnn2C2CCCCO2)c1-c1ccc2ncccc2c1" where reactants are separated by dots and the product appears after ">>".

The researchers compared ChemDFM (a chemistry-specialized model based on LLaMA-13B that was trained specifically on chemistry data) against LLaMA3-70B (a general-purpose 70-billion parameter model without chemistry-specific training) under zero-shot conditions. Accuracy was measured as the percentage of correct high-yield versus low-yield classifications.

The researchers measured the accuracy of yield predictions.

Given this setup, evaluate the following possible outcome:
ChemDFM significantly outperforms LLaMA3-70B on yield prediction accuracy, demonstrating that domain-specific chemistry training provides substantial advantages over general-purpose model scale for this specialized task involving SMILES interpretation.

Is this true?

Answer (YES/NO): NO